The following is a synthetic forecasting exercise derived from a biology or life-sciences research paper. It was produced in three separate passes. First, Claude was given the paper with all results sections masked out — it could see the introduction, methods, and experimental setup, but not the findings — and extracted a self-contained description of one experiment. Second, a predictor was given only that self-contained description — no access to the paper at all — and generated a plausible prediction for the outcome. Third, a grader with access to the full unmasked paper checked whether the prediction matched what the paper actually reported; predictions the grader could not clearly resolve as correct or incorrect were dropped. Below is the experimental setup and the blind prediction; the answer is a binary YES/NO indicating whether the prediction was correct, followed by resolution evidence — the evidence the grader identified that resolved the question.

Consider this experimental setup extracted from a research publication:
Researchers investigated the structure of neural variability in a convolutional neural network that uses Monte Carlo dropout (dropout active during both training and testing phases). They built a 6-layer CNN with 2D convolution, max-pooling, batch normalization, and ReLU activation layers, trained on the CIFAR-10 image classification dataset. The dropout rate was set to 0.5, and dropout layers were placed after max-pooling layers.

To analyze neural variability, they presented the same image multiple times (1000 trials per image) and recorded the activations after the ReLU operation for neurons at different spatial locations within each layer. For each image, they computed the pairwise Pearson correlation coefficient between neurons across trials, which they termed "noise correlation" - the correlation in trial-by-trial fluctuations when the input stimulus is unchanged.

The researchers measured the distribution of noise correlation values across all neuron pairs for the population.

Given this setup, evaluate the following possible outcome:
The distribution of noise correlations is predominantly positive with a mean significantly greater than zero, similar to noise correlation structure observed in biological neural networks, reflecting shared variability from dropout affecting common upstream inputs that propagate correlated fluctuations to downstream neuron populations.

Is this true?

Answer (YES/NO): YES